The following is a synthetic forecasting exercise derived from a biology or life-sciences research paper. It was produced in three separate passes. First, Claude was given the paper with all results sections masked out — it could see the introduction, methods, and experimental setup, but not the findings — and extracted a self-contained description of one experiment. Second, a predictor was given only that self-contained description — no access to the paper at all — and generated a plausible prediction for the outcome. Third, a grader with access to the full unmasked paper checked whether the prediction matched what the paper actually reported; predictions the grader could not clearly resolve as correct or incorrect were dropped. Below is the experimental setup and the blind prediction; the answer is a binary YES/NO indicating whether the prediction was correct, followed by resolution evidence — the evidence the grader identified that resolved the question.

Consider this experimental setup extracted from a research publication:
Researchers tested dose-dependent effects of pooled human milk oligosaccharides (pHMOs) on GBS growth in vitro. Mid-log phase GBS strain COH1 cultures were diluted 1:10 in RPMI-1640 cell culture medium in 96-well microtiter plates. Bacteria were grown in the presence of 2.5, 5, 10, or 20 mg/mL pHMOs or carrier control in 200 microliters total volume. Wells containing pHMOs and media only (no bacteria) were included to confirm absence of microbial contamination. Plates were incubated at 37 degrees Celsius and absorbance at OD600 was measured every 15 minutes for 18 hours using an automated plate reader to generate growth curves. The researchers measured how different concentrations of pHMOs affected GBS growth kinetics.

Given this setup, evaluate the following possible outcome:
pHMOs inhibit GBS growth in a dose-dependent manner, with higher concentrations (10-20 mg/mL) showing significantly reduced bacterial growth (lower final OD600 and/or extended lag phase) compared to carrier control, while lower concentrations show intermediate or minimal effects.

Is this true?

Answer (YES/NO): NO